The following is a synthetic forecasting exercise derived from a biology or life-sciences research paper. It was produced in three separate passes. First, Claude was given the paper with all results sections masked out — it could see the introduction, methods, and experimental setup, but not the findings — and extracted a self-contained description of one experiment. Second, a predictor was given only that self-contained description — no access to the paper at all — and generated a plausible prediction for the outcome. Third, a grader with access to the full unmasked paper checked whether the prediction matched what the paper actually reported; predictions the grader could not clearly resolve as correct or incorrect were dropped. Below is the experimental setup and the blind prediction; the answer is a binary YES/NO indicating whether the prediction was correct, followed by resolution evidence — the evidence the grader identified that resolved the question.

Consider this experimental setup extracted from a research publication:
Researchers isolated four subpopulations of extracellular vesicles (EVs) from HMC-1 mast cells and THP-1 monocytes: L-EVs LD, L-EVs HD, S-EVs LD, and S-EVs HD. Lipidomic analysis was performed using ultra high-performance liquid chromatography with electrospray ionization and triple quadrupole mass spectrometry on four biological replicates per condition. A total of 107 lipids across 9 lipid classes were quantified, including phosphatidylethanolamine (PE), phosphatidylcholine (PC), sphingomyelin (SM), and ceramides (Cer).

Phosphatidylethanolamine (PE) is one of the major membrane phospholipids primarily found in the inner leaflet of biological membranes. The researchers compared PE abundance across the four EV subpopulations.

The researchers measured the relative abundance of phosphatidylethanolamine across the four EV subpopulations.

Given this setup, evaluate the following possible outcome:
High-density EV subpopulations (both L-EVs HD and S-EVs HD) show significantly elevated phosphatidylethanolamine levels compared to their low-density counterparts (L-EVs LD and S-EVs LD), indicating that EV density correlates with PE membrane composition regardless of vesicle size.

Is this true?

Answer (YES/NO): NO